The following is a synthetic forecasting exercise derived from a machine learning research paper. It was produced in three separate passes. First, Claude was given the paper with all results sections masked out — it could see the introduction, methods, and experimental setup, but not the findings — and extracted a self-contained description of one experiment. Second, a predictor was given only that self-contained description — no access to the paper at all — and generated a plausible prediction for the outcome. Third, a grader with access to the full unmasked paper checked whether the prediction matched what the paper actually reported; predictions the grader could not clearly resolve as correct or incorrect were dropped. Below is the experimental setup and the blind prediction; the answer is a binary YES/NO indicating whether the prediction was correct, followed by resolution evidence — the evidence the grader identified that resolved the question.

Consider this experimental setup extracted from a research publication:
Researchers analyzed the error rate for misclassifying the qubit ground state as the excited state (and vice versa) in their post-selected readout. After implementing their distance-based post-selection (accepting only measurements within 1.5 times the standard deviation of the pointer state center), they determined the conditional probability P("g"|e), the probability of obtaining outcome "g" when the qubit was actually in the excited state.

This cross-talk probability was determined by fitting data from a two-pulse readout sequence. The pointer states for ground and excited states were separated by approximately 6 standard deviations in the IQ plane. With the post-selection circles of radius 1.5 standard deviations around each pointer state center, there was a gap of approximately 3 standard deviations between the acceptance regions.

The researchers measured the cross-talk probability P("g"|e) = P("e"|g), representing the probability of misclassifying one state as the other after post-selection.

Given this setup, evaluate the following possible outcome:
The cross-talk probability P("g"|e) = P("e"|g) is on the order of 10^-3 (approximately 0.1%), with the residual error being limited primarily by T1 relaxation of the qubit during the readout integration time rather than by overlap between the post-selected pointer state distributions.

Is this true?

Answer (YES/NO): NO